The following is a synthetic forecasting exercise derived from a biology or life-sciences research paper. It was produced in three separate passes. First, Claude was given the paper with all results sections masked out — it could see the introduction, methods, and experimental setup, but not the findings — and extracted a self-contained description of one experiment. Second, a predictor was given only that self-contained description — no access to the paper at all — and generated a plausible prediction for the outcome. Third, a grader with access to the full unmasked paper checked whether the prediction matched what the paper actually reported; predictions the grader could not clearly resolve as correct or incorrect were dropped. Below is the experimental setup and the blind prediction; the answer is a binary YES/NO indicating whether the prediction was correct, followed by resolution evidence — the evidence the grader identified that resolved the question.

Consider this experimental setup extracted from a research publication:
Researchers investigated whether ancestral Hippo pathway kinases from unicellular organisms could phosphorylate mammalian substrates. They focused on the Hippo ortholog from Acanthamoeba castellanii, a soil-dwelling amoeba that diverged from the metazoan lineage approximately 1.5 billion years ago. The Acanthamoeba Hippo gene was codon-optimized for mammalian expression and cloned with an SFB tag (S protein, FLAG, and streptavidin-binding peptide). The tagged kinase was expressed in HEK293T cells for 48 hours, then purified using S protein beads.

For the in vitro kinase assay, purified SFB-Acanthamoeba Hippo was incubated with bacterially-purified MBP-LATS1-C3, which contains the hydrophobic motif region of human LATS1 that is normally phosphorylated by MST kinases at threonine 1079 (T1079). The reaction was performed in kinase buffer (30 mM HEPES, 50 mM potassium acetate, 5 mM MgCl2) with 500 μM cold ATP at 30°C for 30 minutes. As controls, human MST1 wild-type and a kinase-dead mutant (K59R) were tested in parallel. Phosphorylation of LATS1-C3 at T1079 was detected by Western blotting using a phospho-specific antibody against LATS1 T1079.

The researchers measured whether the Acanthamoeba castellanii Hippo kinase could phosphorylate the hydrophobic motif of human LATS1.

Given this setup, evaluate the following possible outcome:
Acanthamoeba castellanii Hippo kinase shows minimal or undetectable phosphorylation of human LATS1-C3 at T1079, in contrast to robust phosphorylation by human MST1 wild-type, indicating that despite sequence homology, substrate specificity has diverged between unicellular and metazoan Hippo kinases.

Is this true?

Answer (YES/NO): NO